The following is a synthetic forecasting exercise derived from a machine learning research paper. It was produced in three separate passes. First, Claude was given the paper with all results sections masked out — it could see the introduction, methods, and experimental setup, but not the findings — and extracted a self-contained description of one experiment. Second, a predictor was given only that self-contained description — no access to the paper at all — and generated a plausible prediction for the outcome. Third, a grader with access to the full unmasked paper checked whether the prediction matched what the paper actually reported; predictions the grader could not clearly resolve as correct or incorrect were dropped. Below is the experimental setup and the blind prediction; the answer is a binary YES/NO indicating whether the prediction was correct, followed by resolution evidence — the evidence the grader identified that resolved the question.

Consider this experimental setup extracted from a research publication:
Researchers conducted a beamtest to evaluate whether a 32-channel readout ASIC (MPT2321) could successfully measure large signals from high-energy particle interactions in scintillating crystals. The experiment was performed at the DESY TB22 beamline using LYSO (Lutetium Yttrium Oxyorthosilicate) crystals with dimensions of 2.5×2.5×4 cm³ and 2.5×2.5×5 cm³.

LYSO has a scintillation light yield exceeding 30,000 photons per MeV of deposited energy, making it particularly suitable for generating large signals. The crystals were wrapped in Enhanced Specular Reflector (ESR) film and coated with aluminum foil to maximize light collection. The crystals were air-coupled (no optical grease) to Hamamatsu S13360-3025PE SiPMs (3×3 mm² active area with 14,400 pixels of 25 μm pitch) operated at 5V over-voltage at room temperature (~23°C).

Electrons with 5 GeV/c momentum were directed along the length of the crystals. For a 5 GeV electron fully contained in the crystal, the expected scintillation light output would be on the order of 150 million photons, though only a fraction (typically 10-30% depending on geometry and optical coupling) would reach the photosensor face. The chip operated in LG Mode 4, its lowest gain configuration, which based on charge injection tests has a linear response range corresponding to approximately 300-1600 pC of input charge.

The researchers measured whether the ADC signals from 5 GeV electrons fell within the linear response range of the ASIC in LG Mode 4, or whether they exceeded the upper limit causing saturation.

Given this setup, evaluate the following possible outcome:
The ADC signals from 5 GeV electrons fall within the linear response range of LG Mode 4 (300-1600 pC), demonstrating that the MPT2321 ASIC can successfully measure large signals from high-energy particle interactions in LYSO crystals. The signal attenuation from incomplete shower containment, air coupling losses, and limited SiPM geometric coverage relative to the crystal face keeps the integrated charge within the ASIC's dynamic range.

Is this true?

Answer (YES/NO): NO